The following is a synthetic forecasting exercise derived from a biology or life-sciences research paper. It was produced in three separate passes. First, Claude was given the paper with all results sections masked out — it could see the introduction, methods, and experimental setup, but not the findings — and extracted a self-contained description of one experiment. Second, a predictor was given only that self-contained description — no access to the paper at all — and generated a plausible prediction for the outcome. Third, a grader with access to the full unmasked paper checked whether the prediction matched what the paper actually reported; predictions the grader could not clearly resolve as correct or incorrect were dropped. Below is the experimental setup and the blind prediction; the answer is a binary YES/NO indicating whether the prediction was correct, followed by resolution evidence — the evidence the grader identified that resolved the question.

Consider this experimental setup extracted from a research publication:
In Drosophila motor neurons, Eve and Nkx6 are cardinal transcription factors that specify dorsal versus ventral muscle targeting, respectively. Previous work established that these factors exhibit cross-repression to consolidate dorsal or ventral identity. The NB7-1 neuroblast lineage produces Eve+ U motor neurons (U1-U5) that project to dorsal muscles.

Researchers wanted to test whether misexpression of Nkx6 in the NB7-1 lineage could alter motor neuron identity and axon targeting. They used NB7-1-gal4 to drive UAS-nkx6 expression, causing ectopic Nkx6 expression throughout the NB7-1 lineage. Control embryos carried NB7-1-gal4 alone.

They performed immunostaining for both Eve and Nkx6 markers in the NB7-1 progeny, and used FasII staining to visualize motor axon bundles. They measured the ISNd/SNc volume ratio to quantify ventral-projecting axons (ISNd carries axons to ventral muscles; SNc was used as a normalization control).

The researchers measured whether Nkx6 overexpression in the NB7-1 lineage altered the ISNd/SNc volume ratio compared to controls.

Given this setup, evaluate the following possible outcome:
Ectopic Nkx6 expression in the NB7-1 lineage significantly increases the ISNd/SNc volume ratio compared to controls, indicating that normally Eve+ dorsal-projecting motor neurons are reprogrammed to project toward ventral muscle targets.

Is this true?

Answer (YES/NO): YES